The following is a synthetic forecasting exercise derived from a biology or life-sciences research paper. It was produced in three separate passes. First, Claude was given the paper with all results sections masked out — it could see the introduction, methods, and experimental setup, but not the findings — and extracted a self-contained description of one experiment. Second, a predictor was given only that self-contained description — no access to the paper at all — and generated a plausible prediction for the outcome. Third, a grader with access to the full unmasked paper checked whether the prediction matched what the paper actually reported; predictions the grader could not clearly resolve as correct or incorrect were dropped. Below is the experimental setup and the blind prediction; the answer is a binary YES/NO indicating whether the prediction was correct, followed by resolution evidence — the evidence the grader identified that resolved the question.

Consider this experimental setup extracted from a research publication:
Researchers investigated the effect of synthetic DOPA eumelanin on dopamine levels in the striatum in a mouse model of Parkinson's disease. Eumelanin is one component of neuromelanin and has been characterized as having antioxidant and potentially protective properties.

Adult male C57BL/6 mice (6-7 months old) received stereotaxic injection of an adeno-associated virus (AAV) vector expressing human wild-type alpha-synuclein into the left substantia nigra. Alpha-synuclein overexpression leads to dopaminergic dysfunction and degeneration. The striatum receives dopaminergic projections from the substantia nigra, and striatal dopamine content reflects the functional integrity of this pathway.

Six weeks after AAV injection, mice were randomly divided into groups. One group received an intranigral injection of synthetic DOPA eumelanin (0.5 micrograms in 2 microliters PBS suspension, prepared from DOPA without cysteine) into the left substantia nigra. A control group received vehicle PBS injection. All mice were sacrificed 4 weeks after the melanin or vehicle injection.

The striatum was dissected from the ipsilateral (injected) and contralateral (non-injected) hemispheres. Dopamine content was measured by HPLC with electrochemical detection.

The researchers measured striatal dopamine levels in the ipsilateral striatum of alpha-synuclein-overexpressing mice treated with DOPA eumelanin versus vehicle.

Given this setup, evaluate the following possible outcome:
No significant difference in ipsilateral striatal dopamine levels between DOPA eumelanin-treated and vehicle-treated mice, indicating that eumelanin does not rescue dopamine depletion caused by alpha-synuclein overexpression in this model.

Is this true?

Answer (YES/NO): NO